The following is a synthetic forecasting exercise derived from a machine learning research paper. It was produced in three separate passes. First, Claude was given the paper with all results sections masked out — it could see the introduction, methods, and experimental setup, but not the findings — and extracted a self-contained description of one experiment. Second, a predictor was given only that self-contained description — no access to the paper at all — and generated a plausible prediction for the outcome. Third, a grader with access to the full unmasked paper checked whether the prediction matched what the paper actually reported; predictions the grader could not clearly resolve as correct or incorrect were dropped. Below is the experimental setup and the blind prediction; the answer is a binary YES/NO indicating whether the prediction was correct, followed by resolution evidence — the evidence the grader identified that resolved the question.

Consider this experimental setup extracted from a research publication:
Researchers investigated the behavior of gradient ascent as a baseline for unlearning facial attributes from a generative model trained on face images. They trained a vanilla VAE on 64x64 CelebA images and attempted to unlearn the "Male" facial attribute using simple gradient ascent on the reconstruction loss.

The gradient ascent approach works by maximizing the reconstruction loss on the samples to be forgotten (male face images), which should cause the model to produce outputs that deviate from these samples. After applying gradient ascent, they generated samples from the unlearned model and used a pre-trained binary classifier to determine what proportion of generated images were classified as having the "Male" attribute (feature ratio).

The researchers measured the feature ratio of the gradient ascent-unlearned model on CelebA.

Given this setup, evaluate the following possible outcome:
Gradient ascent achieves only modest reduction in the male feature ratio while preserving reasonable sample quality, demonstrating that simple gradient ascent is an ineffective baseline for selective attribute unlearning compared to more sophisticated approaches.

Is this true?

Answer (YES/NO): NO